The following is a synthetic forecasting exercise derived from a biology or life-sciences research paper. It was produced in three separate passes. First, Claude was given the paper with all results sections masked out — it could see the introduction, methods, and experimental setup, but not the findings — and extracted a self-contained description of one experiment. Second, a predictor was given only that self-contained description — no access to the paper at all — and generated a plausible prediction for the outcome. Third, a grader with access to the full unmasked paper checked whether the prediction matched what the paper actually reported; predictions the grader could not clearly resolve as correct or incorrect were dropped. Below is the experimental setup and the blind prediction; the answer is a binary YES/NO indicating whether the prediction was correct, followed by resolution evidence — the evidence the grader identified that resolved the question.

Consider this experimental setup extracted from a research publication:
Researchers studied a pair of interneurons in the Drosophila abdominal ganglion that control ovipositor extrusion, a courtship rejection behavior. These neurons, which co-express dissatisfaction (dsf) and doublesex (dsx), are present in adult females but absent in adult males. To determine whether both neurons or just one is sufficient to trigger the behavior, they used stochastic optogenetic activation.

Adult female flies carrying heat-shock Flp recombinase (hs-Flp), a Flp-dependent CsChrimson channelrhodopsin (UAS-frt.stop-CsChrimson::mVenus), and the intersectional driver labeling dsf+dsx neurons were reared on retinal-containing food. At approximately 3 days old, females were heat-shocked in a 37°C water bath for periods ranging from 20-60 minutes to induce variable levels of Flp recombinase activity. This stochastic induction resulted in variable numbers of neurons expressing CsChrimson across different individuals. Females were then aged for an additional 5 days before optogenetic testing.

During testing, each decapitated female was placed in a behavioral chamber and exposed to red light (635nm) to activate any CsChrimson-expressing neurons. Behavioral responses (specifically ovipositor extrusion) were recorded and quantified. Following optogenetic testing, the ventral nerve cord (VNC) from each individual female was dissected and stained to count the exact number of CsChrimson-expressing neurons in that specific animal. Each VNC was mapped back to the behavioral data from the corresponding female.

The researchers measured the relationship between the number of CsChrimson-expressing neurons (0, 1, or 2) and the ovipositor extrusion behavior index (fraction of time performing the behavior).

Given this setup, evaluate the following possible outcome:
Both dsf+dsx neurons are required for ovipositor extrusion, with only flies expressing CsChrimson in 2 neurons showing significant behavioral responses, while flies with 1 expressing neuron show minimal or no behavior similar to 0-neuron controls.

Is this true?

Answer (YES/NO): NO